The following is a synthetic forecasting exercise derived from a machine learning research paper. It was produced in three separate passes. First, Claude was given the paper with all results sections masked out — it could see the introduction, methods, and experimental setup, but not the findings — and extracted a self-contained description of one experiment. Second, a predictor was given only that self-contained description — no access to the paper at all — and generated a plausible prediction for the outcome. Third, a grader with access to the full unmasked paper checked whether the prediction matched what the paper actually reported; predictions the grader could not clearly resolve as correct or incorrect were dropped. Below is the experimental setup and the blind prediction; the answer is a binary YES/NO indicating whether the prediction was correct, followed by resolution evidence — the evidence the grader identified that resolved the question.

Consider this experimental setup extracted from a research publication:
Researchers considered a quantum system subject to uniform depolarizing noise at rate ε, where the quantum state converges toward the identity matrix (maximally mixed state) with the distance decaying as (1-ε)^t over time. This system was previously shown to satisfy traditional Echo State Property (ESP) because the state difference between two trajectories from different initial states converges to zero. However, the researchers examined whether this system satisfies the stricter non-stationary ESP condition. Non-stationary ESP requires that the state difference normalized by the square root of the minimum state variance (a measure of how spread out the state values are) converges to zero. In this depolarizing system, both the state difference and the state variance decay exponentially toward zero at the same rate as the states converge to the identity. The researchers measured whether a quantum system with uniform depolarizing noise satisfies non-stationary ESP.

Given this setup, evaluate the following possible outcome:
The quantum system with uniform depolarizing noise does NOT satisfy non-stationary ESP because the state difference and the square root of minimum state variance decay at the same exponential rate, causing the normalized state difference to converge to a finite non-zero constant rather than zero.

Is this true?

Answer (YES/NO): YES